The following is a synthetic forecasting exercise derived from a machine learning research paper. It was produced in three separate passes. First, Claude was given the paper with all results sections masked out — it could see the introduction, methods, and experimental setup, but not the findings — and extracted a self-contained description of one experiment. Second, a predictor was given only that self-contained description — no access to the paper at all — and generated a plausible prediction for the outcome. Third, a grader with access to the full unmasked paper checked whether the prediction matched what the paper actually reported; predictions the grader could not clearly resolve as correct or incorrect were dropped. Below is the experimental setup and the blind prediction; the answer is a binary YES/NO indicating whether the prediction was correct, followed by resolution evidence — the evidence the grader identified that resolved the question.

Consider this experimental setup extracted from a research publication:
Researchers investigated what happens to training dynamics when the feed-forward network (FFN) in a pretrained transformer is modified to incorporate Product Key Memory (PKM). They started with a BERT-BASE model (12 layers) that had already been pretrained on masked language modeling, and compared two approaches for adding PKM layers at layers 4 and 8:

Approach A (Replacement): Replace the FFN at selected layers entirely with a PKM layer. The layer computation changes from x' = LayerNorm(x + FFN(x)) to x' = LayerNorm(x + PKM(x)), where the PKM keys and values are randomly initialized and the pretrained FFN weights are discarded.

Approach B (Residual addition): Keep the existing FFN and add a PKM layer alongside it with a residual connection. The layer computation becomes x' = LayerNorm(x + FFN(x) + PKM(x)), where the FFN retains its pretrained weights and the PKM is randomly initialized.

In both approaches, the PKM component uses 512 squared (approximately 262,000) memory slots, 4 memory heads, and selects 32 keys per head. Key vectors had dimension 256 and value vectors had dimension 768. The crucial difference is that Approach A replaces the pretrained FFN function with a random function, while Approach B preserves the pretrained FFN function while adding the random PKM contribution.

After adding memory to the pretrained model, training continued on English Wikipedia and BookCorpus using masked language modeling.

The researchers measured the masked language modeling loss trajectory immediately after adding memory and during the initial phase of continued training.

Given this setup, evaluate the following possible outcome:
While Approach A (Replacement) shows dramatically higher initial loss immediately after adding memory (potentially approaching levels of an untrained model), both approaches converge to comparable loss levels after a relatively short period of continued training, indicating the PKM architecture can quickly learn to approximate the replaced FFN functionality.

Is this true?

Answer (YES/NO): NO